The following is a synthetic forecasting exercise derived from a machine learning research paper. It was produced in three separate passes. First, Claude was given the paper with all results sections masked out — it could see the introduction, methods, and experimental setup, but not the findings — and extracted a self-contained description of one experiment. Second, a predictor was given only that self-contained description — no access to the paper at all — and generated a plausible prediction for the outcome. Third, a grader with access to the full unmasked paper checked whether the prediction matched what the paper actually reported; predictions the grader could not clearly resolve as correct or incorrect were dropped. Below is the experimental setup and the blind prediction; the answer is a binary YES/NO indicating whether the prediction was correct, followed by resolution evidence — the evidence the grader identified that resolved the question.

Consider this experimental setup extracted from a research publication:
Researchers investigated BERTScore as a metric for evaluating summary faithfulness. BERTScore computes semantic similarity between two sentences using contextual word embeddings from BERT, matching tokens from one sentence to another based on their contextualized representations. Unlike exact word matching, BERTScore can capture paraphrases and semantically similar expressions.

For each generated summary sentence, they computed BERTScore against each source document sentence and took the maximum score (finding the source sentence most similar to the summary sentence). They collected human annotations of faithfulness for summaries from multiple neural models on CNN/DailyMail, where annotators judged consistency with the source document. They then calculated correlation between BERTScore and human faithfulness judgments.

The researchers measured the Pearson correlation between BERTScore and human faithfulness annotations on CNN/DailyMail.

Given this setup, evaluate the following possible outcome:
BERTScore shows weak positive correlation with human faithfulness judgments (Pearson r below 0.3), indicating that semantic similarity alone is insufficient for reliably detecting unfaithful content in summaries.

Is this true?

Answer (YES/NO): YES